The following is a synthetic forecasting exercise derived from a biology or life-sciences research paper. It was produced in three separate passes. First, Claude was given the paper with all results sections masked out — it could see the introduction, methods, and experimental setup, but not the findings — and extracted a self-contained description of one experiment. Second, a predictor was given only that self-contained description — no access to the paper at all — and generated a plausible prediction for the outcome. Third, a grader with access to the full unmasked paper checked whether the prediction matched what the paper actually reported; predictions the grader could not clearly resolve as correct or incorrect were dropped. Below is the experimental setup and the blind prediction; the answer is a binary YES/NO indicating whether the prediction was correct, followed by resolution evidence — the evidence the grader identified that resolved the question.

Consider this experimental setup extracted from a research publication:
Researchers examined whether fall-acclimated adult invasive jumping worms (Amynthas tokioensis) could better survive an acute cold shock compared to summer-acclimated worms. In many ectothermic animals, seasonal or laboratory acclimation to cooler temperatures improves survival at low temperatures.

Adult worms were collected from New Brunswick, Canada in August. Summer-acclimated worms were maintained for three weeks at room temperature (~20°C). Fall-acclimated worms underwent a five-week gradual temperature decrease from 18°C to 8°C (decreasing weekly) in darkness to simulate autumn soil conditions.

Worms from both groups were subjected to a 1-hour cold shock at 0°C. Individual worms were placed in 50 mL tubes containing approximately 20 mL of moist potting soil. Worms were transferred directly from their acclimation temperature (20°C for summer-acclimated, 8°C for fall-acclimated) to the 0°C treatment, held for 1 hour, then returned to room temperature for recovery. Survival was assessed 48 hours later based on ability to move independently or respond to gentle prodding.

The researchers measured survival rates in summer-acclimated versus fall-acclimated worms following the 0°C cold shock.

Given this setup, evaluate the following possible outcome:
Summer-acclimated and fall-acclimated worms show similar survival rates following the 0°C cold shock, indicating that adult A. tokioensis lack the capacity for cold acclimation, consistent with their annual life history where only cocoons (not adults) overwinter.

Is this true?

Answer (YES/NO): NO